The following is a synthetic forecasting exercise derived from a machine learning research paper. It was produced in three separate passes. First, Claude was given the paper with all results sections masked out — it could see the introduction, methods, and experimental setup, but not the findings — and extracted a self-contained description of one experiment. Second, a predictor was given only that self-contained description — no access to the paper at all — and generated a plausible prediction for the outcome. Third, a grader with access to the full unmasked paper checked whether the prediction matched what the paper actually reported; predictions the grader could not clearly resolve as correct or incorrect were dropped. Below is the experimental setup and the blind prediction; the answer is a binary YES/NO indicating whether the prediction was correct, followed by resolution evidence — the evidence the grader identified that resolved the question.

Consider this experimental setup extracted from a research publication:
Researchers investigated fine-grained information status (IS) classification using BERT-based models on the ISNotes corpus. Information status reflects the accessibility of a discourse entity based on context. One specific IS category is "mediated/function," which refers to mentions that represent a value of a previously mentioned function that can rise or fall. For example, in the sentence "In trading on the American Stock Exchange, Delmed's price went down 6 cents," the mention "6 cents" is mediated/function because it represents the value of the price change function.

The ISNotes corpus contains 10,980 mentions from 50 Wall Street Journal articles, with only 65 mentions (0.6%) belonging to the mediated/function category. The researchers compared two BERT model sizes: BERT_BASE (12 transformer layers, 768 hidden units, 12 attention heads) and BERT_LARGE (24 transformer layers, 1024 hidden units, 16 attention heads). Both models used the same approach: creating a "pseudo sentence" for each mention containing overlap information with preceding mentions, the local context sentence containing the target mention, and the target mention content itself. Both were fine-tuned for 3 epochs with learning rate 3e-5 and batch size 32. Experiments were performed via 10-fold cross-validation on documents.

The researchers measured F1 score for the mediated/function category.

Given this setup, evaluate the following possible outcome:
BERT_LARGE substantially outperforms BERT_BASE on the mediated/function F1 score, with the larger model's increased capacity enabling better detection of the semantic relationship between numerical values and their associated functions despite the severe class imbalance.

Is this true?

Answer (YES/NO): YES